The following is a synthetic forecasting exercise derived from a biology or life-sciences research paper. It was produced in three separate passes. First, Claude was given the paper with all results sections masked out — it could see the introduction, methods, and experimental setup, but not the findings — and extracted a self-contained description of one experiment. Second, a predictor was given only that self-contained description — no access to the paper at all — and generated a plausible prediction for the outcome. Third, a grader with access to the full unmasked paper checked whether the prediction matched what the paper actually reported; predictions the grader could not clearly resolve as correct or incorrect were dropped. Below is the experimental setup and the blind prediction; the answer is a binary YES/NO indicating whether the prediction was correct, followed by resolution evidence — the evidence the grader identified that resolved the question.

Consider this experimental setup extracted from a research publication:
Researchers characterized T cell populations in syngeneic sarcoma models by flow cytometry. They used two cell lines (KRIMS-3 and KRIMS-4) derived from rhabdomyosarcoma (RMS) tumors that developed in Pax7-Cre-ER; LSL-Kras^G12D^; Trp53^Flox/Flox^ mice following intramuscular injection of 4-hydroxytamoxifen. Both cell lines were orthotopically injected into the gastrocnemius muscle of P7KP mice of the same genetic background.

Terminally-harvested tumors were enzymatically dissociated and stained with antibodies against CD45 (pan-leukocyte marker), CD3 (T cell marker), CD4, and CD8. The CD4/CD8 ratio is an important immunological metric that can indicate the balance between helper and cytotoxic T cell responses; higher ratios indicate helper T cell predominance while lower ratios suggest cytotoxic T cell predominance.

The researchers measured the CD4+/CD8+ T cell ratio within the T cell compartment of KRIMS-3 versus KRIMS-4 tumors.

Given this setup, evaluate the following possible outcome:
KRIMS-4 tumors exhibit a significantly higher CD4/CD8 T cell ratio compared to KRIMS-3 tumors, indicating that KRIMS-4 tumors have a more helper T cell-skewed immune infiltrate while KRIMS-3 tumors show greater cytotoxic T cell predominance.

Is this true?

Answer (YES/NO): NO